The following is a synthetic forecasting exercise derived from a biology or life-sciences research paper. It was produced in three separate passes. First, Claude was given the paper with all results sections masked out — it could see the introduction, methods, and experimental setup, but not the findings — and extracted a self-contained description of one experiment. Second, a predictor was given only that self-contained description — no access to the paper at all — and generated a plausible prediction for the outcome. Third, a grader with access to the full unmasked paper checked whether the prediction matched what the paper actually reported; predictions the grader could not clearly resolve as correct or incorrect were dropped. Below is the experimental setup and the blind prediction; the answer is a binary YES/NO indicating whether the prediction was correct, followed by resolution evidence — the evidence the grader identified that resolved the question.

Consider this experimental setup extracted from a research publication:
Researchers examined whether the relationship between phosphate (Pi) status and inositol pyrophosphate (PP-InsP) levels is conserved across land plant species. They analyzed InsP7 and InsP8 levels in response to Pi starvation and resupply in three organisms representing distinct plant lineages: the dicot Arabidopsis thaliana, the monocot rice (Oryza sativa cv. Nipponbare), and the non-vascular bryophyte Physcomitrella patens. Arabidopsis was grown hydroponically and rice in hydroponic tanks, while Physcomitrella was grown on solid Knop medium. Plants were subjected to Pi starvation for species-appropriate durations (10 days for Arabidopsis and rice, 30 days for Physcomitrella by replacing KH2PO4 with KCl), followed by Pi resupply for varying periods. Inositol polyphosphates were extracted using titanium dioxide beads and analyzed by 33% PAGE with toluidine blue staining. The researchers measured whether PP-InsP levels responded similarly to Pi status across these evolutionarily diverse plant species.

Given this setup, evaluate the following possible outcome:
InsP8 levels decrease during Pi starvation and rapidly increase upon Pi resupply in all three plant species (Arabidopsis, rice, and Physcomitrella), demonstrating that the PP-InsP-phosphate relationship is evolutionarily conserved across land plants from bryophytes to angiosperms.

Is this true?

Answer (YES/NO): YES